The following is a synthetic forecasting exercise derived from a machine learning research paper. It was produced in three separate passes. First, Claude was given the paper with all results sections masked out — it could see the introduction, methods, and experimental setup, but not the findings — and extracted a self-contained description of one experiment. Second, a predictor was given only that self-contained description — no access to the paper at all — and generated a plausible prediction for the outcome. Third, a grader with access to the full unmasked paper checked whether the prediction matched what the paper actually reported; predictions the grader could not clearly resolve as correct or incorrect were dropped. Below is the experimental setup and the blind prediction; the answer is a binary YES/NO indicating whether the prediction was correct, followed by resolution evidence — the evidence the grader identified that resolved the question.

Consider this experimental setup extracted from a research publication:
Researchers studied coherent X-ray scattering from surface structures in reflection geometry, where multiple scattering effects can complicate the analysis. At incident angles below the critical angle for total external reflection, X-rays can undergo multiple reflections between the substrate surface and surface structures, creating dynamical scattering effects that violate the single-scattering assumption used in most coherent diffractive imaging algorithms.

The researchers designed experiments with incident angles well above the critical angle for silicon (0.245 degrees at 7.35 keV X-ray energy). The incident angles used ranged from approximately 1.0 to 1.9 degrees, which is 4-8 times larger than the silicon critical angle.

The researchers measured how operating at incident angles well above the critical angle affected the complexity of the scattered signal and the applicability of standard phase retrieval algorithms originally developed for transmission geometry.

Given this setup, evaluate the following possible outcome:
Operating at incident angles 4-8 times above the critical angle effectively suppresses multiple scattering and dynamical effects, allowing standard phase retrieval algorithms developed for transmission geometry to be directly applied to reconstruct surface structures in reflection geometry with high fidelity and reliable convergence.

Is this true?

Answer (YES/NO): NO